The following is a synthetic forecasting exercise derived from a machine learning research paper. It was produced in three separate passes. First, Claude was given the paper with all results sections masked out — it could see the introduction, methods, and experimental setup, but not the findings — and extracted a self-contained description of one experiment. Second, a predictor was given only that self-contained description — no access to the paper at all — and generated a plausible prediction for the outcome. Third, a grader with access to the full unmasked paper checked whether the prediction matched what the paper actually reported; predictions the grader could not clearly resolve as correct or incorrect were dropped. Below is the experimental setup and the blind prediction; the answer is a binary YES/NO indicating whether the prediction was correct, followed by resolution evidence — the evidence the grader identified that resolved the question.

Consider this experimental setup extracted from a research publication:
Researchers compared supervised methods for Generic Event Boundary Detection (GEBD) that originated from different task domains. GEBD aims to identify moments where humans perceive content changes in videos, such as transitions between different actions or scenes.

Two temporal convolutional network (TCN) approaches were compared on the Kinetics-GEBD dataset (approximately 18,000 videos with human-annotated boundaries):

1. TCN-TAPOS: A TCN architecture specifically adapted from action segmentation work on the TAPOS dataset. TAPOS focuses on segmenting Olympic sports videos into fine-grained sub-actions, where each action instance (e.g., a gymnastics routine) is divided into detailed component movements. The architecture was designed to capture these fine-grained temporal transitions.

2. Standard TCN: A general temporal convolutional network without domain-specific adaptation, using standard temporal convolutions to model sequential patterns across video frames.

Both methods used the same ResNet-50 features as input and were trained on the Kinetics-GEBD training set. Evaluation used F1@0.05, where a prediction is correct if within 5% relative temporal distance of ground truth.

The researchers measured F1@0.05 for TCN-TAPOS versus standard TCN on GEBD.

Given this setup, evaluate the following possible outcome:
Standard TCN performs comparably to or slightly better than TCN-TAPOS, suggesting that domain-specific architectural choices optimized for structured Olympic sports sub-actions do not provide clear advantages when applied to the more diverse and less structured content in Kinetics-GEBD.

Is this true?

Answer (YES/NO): NO